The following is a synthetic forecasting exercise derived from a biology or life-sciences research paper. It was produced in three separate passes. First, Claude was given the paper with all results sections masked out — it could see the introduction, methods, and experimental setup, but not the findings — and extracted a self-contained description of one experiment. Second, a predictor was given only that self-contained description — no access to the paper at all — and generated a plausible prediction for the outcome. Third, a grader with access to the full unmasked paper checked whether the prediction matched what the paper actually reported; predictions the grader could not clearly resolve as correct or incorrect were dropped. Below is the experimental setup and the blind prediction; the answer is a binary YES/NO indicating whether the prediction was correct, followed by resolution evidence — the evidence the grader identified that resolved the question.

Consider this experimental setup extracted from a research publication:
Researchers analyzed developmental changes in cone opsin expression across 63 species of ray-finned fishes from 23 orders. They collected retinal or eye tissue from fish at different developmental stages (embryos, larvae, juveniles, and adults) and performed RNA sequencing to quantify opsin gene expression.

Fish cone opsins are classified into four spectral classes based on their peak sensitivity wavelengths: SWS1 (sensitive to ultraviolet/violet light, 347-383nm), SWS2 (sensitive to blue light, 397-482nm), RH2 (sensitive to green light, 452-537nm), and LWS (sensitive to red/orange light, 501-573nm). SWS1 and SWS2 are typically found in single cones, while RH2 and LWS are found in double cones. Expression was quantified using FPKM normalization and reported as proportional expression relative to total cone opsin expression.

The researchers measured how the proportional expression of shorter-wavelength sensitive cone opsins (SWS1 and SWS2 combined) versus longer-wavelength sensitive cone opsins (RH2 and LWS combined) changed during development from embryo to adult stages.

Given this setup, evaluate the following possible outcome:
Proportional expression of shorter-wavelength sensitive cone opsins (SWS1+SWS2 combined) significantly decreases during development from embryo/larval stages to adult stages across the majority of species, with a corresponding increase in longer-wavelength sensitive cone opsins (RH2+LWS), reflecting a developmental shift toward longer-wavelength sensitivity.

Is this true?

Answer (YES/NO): NO